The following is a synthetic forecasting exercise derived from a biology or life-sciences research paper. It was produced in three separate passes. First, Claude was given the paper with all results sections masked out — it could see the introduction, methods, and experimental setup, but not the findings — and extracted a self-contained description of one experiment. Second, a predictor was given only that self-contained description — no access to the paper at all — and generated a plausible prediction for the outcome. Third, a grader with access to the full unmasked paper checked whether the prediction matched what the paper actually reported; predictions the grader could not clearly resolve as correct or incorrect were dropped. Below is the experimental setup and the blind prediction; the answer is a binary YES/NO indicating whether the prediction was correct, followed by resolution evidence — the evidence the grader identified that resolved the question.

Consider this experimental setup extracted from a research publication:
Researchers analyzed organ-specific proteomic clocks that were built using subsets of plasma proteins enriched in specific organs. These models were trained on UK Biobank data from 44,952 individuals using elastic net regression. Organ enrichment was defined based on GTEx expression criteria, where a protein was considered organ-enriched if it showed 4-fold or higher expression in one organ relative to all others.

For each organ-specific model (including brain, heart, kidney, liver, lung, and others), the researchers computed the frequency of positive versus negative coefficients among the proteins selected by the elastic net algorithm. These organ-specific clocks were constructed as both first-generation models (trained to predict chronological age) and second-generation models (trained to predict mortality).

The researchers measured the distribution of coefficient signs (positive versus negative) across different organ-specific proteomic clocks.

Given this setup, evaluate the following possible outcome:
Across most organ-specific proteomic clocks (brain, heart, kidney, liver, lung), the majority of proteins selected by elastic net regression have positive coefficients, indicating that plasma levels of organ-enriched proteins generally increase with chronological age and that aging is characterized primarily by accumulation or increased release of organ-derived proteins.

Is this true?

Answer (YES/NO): NO